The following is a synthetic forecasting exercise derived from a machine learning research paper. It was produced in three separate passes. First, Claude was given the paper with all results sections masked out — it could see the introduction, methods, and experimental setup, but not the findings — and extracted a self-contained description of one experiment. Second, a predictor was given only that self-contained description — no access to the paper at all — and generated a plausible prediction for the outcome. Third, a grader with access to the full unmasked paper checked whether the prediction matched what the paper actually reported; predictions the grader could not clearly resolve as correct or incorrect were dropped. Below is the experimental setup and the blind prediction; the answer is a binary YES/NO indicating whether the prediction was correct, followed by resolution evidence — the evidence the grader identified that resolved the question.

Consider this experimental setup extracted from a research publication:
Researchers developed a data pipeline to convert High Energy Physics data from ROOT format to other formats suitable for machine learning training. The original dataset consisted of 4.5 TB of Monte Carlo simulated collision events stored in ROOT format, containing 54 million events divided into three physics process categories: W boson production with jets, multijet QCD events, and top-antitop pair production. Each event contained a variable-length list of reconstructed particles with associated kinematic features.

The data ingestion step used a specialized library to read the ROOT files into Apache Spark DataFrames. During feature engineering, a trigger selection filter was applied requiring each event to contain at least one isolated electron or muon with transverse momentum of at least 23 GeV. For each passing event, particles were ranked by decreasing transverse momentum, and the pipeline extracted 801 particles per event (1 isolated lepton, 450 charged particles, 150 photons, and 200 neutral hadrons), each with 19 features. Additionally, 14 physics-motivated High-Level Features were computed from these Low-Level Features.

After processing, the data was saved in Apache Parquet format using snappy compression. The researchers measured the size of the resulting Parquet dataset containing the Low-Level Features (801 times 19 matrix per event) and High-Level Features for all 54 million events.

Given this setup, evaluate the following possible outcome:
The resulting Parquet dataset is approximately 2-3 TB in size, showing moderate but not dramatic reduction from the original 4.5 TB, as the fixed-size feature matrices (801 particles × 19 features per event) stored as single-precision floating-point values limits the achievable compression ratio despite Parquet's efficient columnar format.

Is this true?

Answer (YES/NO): NO